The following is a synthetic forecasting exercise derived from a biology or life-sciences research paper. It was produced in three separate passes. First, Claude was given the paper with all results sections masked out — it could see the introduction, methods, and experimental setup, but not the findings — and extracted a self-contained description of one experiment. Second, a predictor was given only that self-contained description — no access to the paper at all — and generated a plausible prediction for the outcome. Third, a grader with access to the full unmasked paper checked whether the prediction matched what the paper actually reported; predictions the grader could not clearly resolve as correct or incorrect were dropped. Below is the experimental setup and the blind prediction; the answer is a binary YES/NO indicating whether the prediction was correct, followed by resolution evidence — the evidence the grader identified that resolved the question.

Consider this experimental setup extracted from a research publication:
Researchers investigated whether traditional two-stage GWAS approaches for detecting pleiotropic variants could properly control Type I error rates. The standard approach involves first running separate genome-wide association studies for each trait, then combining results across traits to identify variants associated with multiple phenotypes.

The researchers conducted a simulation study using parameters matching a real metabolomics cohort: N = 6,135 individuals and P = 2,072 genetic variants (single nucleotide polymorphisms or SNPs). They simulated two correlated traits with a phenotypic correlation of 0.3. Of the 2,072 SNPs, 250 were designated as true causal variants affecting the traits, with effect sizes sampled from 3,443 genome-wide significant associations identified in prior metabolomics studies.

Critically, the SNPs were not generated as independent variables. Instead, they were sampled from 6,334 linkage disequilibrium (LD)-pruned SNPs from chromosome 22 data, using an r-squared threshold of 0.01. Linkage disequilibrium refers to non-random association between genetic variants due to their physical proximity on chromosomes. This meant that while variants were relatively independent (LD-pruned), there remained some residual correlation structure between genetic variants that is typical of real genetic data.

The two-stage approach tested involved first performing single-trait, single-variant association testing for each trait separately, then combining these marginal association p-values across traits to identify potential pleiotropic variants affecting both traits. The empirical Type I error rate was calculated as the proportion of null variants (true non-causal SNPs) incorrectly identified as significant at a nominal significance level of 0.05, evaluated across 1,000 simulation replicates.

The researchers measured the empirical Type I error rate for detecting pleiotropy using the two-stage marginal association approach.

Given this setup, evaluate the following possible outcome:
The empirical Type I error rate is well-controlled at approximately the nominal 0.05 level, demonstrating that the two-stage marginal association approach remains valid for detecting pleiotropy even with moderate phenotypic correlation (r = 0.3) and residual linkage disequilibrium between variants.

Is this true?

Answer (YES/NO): NO